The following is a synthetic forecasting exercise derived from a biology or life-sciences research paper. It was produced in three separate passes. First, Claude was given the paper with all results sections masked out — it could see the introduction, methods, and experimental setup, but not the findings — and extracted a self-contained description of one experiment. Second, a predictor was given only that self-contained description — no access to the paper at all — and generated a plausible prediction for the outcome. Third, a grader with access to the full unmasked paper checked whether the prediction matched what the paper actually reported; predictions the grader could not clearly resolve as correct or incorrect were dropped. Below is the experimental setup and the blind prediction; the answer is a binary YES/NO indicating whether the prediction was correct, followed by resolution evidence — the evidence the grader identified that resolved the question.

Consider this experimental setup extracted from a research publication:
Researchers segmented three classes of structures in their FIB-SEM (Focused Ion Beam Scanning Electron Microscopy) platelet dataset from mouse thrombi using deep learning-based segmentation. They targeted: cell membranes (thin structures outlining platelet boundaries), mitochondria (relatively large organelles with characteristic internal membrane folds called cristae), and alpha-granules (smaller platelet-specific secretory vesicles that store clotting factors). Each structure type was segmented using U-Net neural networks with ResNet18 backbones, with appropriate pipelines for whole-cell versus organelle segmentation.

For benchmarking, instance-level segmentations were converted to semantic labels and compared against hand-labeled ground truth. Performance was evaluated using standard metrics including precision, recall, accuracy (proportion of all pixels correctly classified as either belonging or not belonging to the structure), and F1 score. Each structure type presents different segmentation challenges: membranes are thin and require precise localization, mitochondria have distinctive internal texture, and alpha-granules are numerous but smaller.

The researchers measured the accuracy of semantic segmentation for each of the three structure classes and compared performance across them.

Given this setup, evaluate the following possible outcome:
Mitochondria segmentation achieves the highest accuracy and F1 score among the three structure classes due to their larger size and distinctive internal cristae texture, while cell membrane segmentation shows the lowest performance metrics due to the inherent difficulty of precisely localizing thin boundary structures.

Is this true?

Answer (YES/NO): NO